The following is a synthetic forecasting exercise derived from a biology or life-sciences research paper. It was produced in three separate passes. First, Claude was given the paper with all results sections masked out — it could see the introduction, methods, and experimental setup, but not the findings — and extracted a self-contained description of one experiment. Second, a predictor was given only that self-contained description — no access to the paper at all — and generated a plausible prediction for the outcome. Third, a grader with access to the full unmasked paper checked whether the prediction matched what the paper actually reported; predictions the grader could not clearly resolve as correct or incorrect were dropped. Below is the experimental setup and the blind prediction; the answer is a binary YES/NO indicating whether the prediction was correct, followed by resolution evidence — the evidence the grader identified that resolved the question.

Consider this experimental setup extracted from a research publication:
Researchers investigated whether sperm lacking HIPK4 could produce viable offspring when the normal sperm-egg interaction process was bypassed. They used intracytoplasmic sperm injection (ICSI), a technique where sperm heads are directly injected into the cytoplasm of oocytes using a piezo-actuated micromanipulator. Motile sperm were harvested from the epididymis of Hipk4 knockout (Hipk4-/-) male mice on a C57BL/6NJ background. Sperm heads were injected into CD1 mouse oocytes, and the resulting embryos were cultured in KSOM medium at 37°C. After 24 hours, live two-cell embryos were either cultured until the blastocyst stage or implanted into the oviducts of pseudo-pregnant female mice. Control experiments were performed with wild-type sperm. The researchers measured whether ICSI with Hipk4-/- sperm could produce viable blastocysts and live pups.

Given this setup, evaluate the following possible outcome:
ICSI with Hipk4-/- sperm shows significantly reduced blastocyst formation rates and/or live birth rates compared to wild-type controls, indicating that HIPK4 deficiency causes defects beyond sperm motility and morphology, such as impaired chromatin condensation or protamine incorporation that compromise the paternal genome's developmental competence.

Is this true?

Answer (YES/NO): NO